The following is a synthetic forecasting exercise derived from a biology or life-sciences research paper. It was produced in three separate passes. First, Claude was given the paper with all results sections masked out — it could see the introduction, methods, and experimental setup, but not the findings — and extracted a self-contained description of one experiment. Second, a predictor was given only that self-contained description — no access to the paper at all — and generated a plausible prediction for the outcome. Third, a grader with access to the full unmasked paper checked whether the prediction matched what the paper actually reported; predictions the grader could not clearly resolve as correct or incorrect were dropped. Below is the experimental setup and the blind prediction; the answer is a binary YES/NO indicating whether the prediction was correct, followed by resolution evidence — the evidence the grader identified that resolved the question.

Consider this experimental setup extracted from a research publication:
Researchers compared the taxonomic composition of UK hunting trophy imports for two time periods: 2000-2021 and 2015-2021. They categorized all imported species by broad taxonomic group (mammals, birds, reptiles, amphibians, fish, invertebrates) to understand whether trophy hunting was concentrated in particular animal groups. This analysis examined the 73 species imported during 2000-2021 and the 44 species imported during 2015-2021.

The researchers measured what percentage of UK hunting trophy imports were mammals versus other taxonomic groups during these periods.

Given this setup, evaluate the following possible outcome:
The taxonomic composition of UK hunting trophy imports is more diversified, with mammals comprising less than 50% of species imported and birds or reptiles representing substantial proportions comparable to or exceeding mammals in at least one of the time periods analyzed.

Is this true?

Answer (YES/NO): NO